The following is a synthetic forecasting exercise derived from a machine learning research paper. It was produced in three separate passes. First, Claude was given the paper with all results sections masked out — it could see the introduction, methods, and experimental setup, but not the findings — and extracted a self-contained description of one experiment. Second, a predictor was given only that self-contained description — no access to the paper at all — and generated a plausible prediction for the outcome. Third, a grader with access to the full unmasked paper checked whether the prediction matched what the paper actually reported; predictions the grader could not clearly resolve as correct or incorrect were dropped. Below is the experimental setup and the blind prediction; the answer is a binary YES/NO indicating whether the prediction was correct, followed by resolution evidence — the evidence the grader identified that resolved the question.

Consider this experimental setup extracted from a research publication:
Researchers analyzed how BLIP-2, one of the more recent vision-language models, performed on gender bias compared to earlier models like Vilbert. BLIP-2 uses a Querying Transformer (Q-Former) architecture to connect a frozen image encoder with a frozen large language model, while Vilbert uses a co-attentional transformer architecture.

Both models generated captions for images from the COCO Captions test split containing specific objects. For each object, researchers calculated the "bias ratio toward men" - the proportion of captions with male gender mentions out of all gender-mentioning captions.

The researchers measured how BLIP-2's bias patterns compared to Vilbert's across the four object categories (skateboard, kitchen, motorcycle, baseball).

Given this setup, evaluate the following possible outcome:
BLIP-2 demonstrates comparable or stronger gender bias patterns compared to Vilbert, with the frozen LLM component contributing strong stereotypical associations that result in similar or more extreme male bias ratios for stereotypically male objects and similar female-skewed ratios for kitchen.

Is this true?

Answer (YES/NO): NO